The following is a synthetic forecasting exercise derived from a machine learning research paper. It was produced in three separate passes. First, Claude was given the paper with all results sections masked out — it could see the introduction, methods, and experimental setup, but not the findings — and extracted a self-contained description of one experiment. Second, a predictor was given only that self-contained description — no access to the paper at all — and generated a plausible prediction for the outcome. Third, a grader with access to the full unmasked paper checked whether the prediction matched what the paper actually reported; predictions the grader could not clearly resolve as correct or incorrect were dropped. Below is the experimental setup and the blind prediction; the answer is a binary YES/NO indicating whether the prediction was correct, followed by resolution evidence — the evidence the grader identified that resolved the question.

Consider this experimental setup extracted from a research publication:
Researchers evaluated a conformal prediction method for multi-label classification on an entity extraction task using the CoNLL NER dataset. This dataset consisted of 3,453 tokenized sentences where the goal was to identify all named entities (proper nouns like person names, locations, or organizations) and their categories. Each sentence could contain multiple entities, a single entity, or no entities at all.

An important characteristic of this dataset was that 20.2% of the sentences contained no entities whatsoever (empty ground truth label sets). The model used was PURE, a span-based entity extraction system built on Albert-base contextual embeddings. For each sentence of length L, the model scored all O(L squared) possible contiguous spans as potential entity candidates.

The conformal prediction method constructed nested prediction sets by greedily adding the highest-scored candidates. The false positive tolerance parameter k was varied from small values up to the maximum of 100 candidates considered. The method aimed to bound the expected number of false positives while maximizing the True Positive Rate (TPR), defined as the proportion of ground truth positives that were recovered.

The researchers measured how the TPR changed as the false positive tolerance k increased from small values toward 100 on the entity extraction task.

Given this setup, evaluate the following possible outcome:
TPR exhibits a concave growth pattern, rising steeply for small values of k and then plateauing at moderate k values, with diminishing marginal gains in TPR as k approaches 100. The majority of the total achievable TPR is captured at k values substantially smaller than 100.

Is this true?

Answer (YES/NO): YES